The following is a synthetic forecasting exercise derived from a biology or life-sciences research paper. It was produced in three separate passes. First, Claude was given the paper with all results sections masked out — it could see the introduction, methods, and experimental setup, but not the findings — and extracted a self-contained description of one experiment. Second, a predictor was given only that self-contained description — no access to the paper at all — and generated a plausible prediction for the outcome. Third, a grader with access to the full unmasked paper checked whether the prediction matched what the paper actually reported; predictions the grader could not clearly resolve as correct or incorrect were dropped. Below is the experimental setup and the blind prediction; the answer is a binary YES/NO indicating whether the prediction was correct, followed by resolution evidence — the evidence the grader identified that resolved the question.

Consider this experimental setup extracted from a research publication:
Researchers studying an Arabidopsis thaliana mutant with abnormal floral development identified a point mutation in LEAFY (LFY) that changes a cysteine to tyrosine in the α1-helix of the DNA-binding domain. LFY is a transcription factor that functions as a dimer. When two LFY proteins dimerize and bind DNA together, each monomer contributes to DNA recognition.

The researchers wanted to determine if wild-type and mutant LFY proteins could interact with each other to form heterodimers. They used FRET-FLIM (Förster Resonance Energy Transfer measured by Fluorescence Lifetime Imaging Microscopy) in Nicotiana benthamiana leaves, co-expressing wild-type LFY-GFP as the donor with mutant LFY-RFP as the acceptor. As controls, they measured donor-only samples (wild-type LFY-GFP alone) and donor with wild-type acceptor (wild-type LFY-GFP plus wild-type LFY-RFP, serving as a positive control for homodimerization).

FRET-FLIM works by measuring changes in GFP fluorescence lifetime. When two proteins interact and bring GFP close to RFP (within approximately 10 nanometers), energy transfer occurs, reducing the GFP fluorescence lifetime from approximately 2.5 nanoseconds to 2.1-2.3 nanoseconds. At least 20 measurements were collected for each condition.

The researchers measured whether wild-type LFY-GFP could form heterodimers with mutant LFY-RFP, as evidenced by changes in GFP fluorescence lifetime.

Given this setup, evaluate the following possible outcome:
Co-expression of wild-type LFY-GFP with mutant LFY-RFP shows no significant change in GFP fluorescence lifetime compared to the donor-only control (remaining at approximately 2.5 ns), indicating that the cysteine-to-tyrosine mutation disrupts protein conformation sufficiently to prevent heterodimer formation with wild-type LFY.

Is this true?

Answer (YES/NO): NO